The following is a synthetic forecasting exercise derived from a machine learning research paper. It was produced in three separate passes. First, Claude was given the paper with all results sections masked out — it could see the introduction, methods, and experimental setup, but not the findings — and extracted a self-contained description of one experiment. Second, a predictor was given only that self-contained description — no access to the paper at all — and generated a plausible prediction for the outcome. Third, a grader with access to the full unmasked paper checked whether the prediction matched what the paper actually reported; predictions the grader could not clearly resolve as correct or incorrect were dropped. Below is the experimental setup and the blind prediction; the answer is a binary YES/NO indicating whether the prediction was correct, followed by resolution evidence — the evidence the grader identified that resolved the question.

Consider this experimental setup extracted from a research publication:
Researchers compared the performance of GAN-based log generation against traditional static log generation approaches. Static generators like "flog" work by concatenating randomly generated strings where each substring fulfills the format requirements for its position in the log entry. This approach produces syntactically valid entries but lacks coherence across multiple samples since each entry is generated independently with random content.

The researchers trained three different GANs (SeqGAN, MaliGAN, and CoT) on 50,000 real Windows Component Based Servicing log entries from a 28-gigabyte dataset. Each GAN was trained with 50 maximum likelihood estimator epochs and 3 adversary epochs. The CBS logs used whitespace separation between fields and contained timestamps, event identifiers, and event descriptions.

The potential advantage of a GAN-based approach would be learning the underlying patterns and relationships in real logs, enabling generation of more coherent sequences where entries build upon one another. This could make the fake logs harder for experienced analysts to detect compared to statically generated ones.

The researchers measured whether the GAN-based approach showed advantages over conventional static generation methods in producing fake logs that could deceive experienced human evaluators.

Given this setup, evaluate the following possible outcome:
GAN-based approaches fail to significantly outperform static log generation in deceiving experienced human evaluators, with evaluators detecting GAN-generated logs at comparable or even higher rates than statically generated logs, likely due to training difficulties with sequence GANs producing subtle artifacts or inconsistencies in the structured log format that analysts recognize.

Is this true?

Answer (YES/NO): YES